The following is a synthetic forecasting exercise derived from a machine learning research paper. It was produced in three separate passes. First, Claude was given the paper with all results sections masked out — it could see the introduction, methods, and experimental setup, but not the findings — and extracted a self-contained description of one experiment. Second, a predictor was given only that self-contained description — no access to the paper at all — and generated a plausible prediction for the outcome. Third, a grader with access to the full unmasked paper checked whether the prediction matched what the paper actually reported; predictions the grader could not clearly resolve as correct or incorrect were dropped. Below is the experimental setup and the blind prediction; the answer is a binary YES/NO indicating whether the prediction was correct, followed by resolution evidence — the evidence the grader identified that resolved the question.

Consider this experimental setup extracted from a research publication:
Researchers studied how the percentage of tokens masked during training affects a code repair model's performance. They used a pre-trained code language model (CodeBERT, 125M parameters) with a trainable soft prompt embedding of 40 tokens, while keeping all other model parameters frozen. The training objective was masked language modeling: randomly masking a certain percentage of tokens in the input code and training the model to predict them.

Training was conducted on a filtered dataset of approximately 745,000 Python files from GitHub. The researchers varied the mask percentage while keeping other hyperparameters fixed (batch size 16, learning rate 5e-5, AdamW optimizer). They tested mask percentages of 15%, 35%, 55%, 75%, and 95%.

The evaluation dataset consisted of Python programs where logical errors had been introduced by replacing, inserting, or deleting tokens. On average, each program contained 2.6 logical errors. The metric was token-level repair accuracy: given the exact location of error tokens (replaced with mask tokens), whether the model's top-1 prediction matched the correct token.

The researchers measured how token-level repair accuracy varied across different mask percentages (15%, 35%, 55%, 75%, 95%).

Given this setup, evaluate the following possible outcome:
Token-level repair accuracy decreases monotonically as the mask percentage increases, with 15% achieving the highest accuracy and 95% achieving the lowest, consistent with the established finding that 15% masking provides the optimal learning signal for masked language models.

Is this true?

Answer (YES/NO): NO